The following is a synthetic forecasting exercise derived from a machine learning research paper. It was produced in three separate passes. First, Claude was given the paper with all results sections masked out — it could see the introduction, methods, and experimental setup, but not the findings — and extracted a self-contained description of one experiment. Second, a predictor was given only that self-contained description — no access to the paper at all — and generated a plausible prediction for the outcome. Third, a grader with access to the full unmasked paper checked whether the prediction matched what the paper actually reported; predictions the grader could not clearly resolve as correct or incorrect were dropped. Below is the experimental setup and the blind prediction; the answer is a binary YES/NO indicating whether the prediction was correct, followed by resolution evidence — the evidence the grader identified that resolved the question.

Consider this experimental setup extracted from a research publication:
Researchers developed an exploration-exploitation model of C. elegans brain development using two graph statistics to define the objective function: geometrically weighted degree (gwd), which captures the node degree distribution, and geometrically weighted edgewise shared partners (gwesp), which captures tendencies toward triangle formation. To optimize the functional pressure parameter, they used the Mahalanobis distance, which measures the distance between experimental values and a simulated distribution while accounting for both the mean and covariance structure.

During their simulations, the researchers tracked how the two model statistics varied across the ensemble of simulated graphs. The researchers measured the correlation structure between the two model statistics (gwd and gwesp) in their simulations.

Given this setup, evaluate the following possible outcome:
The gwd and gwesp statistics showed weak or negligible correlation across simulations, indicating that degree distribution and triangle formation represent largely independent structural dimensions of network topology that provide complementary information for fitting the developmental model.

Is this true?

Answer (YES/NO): NO